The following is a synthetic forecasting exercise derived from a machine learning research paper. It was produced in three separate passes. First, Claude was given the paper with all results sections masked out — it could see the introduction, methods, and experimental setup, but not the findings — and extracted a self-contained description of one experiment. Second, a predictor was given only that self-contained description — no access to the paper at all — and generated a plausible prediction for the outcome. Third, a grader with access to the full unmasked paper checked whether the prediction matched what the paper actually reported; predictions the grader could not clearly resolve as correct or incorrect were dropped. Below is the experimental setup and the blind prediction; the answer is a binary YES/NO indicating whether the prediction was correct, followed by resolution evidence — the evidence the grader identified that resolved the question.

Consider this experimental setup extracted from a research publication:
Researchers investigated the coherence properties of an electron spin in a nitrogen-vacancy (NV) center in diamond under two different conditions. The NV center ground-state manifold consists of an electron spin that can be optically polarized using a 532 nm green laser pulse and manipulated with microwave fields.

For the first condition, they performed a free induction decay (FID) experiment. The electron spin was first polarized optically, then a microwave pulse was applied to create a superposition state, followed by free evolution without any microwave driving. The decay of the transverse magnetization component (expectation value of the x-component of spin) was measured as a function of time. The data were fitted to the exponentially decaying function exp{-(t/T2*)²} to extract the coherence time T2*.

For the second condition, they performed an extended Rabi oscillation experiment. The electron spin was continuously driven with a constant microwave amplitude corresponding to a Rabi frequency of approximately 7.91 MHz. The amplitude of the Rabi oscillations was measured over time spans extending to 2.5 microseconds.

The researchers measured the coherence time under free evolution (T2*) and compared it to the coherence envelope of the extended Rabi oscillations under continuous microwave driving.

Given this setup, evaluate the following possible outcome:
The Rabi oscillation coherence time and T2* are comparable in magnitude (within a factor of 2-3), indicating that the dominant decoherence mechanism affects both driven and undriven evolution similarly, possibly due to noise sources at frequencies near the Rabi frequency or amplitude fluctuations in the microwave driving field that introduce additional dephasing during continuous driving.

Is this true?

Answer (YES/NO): NO